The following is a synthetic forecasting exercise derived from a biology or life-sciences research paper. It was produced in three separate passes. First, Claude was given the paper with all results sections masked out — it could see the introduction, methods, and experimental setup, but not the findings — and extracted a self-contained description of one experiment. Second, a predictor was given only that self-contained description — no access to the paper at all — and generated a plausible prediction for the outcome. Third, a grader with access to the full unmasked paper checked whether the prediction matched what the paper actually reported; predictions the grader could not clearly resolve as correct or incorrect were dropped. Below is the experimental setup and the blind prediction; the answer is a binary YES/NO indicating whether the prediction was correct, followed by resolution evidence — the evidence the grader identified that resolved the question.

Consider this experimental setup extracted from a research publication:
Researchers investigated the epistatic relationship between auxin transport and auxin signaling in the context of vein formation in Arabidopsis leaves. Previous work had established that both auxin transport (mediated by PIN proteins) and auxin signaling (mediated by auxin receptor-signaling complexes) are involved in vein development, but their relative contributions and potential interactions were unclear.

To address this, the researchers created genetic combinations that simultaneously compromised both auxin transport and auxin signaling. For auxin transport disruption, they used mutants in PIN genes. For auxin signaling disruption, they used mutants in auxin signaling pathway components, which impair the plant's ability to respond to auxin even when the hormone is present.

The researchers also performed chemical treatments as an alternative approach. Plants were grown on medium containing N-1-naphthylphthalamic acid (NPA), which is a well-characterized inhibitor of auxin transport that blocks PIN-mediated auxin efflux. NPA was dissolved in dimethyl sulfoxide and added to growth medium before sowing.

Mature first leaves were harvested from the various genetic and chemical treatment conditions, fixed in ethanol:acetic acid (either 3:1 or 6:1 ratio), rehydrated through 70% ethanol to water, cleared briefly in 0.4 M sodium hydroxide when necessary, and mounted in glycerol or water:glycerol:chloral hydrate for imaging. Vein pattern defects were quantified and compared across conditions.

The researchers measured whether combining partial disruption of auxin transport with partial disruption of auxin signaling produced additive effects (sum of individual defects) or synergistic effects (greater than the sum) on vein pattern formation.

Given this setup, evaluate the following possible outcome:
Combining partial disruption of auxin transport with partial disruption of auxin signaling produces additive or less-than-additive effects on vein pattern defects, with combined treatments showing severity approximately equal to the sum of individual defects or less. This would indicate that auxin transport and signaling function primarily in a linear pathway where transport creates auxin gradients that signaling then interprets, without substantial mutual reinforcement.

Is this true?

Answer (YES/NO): NO